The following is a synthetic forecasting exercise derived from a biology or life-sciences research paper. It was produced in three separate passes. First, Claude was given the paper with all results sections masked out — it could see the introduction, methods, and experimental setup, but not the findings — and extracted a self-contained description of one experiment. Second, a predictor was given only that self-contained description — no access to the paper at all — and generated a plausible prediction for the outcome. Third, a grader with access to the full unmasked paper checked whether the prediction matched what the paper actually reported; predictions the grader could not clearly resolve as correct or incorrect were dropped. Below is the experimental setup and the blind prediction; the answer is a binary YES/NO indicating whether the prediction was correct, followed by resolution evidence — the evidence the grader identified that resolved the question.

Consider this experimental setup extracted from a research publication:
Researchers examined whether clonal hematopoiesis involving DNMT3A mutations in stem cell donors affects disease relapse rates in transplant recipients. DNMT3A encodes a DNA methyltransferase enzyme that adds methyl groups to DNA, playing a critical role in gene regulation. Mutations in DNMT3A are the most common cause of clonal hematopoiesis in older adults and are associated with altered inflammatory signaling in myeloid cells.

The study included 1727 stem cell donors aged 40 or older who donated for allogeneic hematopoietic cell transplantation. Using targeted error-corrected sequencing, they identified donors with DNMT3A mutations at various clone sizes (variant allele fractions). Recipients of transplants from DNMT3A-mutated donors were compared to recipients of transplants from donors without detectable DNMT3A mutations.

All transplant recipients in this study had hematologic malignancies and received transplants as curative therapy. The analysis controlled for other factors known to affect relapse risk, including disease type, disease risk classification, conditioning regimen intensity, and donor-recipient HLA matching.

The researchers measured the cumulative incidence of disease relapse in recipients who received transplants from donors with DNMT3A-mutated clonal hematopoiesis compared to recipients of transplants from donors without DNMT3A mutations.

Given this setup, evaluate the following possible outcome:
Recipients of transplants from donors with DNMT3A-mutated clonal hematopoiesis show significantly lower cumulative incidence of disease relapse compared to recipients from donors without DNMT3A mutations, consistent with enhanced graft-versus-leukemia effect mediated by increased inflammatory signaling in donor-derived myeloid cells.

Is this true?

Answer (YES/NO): YES